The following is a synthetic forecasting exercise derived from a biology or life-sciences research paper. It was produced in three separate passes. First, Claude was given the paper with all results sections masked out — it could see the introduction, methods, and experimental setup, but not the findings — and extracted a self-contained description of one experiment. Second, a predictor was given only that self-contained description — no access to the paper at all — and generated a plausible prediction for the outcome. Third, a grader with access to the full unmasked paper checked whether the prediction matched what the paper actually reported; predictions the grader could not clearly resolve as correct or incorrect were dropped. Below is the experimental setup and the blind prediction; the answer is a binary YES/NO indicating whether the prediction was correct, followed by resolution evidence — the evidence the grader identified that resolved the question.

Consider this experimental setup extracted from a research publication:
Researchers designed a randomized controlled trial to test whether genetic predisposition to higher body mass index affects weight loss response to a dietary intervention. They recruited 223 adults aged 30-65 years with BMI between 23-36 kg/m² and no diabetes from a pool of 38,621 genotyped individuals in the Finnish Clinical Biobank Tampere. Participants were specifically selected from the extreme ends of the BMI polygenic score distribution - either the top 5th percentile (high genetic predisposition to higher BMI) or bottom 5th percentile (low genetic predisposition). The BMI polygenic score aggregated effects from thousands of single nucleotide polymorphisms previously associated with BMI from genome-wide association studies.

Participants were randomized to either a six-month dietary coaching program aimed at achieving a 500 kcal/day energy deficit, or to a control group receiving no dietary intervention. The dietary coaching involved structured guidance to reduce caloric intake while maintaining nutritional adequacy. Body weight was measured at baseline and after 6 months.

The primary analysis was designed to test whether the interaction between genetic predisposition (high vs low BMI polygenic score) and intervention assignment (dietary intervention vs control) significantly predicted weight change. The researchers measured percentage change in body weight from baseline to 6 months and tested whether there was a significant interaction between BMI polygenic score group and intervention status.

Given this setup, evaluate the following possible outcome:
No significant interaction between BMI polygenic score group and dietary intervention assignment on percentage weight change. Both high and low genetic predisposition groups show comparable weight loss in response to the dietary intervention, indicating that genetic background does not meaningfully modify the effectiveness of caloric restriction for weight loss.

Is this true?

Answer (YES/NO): YES